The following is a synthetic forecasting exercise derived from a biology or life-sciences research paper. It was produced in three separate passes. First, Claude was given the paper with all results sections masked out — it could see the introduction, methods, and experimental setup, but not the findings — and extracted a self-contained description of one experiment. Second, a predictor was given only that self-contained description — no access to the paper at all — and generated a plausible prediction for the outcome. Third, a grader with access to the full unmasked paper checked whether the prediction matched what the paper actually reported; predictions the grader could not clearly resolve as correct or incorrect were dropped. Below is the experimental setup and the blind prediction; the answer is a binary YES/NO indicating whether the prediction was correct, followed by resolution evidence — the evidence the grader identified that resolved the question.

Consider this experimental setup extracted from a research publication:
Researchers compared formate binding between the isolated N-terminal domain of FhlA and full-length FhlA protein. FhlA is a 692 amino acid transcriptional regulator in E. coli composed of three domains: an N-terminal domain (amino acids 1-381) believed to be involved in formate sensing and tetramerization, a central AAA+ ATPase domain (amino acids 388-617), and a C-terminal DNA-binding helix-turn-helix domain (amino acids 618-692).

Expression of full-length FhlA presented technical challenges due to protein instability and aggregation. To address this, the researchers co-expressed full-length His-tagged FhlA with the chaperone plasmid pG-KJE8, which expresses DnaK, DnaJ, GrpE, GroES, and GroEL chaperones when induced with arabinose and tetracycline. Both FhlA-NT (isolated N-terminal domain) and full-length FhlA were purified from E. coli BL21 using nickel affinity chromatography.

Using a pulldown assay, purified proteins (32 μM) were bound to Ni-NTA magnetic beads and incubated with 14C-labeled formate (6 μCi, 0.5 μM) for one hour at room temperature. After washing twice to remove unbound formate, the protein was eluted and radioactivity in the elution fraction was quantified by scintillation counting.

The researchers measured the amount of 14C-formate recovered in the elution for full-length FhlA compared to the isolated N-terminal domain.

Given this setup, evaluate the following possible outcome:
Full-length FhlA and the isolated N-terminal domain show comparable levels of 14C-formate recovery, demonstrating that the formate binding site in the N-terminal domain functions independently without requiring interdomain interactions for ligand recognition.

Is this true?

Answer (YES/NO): YES